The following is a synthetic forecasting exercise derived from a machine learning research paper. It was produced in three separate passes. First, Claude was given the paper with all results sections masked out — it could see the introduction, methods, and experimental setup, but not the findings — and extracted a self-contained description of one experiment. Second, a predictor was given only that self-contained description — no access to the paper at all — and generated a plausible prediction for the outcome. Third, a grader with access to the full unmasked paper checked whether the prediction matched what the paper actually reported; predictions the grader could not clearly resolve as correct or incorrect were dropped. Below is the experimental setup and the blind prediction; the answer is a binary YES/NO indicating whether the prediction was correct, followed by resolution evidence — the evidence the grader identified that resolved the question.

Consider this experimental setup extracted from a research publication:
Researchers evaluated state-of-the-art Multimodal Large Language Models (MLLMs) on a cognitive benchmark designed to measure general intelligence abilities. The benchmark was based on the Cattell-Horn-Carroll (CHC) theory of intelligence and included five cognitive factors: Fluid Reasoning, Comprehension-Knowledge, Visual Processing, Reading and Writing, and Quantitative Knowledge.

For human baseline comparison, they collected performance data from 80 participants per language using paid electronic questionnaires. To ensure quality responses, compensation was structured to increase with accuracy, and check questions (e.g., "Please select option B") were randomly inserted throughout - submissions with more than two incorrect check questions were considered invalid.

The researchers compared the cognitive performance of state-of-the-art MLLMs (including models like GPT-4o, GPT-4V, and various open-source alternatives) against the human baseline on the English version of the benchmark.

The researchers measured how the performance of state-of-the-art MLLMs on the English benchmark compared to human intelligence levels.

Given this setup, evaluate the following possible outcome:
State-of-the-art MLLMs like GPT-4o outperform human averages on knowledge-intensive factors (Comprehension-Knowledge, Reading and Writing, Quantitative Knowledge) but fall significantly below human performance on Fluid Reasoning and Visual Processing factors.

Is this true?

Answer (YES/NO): NO